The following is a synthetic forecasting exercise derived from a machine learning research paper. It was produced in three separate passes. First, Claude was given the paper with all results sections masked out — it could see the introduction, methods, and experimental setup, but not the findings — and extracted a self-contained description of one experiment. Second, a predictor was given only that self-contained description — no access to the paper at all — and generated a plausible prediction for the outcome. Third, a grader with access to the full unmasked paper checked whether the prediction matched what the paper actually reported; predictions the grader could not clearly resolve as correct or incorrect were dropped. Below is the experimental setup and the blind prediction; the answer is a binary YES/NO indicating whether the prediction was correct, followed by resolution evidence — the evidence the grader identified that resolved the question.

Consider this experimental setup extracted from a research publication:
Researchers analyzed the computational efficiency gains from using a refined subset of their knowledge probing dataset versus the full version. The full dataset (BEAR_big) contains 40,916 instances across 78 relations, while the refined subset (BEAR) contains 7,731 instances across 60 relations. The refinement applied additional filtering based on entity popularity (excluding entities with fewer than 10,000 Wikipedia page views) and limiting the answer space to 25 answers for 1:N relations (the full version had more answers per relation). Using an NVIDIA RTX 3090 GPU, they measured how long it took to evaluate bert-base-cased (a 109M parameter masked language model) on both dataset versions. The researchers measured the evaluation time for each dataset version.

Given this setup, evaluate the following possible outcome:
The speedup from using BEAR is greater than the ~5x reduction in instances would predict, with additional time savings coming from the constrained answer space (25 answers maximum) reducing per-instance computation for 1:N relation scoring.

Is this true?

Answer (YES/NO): YES